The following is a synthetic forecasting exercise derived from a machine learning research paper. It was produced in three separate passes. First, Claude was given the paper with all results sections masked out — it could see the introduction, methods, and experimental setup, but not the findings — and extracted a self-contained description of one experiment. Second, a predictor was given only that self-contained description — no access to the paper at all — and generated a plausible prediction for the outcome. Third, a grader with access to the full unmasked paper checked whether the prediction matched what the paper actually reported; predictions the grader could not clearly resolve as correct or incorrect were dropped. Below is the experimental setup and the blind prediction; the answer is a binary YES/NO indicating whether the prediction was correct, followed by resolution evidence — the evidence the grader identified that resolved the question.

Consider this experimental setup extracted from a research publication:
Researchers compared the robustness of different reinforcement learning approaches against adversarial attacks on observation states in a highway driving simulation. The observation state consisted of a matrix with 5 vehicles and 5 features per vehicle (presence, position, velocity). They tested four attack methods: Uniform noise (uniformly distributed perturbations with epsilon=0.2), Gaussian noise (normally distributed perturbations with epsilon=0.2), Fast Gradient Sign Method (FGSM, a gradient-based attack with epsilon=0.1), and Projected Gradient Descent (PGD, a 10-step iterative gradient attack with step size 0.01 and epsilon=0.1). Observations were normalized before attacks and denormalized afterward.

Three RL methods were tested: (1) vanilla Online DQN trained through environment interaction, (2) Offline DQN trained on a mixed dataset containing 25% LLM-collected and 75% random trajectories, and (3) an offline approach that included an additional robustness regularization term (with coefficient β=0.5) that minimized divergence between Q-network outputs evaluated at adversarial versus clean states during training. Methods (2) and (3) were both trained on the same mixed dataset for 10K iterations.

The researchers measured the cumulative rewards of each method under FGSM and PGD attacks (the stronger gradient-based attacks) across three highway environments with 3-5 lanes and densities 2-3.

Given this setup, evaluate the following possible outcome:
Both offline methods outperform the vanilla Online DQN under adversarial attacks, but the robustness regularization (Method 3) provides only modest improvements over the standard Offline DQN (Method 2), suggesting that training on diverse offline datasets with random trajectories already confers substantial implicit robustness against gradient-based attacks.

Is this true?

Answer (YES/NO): NO